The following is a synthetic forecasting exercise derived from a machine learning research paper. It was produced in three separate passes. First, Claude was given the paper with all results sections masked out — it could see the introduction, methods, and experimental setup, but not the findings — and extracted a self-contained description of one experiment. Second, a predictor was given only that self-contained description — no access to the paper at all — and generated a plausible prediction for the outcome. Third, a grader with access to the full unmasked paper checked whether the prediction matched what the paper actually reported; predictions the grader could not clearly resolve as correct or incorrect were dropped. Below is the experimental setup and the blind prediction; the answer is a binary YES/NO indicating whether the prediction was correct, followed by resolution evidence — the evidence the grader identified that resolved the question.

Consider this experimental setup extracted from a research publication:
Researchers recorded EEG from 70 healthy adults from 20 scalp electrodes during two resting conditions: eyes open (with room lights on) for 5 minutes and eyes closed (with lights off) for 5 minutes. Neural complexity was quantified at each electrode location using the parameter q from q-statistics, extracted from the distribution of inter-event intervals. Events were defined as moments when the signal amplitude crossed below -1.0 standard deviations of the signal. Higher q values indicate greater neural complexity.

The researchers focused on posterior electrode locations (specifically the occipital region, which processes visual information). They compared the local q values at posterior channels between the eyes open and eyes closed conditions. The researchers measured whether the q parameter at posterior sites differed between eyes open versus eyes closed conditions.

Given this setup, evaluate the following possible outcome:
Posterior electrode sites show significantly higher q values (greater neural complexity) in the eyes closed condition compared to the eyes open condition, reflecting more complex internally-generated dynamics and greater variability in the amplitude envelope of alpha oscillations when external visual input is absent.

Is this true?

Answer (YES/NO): NO